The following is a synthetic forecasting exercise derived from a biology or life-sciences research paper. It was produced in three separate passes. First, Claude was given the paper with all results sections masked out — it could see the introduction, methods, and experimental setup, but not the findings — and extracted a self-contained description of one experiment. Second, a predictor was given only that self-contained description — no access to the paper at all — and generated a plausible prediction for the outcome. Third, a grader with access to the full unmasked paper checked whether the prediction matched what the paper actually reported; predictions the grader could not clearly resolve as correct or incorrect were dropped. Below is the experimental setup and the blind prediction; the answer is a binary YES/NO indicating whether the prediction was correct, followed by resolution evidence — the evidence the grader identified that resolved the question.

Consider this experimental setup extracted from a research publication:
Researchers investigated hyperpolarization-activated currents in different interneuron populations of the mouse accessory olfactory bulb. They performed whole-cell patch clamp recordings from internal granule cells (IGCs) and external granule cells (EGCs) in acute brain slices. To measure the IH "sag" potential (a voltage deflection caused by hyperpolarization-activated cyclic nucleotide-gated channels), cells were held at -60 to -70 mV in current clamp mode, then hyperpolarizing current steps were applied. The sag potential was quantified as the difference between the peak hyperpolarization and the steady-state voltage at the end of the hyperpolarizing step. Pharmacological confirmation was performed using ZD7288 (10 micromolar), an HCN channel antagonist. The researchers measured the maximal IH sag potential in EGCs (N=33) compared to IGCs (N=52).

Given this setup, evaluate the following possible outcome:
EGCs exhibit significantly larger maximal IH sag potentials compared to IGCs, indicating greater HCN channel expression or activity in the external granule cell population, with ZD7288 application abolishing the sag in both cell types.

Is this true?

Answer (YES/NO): NO